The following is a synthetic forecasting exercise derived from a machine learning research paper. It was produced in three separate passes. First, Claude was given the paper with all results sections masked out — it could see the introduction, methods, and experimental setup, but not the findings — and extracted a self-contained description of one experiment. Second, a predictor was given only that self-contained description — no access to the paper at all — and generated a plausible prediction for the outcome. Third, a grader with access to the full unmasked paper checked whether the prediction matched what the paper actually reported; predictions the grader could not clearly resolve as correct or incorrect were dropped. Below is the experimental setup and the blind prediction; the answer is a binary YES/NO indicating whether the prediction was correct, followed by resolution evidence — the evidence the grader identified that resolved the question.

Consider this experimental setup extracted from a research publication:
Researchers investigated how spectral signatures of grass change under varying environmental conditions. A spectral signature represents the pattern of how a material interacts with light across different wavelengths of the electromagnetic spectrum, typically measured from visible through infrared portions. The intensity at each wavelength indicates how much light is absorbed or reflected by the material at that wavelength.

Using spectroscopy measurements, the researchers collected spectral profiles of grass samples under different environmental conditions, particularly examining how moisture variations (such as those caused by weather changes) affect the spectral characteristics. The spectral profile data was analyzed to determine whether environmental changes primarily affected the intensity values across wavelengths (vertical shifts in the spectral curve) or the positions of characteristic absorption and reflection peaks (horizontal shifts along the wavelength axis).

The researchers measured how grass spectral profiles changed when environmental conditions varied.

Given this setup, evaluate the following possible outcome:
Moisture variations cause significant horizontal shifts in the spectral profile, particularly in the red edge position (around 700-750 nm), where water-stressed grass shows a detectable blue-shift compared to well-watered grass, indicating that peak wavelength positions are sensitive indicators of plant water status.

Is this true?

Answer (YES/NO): NO